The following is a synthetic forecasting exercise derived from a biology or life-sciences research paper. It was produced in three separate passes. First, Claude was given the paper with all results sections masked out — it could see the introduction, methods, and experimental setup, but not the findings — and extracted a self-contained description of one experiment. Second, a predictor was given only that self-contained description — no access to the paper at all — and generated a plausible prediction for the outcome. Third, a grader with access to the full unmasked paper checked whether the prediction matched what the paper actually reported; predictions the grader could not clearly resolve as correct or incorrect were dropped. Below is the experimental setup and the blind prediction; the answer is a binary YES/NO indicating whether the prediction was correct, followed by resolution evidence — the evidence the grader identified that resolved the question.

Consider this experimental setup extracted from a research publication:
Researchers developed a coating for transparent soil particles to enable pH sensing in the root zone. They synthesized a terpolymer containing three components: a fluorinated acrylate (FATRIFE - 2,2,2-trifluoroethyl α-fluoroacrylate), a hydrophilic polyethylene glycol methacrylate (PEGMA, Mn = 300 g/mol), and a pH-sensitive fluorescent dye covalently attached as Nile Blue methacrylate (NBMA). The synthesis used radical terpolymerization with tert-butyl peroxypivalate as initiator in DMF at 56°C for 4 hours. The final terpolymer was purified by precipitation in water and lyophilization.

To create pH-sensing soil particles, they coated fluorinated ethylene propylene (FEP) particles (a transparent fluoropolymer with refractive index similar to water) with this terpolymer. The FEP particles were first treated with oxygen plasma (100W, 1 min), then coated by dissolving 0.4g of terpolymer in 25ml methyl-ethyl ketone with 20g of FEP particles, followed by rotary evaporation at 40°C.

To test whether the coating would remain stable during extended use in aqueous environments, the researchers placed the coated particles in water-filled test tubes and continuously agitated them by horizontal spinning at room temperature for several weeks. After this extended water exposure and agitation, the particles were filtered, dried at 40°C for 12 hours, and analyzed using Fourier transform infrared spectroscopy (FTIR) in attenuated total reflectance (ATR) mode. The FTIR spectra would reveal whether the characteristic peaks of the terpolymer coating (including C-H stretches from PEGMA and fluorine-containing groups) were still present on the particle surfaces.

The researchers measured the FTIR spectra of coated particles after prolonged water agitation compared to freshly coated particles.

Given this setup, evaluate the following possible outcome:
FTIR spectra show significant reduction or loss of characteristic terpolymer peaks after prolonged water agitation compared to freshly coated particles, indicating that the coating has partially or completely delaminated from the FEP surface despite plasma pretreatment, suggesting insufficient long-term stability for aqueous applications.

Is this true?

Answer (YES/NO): NO